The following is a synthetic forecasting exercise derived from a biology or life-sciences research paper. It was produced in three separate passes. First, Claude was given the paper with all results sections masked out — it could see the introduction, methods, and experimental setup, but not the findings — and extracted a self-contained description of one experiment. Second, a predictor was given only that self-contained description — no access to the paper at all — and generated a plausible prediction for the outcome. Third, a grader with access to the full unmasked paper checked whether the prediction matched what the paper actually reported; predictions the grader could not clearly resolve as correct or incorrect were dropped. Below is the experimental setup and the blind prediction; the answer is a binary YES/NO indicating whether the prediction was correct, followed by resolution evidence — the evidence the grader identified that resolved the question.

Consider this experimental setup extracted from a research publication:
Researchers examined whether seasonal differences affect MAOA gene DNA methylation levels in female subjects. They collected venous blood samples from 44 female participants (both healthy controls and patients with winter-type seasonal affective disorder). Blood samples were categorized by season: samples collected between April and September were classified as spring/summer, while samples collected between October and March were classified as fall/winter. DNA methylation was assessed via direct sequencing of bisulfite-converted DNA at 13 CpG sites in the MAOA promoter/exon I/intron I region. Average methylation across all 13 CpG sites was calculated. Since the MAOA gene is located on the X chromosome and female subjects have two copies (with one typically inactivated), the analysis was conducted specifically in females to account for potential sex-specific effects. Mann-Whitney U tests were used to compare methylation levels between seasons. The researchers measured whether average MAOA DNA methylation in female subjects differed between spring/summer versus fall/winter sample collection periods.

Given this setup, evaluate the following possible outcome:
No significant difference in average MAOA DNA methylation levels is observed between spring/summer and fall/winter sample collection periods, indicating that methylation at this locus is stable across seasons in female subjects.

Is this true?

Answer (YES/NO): NO